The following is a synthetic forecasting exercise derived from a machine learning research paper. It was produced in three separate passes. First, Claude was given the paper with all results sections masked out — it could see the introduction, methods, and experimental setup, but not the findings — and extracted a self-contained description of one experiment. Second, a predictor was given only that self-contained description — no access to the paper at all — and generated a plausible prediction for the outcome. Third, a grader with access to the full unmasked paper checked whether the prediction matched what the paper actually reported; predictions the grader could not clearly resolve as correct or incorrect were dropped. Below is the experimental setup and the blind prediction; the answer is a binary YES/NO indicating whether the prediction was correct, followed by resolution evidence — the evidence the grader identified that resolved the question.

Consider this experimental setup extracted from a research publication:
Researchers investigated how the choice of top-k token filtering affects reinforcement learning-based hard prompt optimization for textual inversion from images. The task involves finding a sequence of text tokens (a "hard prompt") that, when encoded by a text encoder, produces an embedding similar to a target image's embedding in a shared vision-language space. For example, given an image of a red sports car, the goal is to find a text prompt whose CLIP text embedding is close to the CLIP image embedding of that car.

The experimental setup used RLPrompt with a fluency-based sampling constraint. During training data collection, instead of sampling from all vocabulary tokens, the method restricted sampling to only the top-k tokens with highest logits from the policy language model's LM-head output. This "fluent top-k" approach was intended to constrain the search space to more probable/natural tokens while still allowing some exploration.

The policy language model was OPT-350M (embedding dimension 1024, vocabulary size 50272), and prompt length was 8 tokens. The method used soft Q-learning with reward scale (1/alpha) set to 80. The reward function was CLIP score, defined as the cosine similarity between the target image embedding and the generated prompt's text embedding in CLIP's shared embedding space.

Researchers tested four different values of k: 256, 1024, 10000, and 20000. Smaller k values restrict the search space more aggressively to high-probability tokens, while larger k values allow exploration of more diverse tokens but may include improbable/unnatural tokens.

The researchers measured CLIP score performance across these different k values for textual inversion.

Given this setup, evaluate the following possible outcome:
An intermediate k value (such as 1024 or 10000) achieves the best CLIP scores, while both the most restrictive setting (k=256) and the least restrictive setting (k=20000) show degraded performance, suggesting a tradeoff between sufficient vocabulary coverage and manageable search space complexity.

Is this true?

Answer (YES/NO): YES